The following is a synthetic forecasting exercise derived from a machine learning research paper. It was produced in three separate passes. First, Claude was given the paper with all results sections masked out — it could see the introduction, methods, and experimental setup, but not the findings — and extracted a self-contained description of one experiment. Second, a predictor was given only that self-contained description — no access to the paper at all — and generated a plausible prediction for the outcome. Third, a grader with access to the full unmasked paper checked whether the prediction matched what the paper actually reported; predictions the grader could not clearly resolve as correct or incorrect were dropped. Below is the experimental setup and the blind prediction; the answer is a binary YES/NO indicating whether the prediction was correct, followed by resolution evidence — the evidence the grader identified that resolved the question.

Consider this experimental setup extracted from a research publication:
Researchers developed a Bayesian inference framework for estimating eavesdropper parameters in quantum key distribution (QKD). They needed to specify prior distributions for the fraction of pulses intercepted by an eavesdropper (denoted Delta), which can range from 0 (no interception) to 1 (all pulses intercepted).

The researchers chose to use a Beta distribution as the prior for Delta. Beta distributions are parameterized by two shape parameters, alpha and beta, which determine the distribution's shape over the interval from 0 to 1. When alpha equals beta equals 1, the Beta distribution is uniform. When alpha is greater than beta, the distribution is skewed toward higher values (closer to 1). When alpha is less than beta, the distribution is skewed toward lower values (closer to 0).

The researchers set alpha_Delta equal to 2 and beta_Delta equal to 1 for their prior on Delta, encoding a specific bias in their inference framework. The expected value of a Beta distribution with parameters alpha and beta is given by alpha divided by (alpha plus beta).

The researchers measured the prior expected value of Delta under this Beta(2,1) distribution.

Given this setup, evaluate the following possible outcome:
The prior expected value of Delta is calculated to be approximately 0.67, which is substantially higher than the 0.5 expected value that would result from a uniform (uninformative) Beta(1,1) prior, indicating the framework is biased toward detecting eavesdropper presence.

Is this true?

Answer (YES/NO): YES